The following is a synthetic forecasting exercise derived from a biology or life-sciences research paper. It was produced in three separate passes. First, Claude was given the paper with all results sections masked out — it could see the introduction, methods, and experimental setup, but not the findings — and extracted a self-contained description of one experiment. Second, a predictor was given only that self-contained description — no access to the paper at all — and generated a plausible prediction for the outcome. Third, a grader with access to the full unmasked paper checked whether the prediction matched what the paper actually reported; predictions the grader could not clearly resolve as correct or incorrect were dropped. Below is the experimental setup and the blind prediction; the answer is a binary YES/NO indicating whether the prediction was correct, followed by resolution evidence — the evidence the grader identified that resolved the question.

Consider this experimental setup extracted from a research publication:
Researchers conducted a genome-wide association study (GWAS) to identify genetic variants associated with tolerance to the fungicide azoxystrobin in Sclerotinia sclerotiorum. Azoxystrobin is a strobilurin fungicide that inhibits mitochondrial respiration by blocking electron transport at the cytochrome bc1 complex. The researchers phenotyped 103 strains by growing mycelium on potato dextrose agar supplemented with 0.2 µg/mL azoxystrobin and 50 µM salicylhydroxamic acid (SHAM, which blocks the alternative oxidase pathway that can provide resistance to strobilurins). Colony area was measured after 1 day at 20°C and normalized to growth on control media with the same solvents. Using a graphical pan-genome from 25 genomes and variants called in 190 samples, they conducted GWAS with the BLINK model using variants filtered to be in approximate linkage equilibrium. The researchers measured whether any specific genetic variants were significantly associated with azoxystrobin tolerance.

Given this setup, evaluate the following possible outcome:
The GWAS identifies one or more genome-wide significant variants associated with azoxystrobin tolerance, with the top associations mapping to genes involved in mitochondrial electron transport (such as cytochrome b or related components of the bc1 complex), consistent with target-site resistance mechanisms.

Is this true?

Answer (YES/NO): NO